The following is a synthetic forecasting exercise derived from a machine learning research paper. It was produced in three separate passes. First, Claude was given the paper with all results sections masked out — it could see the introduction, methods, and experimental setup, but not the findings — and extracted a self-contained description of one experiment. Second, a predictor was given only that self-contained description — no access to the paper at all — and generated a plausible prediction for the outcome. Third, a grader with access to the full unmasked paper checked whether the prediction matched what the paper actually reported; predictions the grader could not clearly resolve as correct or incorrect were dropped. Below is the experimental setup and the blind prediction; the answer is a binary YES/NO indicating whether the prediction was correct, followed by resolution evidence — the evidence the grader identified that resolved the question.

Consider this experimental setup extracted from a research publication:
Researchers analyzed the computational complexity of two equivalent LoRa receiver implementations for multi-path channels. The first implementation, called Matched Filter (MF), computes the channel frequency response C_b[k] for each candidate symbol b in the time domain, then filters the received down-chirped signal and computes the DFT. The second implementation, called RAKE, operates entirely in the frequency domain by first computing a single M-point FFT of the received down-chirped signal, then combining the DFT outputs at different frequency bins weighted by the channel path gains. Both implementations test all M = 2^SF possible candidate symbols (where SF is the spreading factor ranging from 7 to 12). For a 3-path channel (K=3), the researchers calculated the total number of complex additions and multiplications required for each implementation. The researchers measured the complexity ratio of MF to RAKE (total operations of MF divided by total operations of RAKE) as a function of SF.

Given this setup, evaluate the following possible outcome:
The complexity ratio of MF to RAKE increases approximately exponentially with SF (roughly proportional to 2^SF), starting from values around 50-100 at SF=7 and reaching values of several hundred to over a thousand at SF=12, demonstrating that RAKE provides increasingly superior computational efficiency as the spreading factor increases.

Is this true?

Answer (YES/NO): YES